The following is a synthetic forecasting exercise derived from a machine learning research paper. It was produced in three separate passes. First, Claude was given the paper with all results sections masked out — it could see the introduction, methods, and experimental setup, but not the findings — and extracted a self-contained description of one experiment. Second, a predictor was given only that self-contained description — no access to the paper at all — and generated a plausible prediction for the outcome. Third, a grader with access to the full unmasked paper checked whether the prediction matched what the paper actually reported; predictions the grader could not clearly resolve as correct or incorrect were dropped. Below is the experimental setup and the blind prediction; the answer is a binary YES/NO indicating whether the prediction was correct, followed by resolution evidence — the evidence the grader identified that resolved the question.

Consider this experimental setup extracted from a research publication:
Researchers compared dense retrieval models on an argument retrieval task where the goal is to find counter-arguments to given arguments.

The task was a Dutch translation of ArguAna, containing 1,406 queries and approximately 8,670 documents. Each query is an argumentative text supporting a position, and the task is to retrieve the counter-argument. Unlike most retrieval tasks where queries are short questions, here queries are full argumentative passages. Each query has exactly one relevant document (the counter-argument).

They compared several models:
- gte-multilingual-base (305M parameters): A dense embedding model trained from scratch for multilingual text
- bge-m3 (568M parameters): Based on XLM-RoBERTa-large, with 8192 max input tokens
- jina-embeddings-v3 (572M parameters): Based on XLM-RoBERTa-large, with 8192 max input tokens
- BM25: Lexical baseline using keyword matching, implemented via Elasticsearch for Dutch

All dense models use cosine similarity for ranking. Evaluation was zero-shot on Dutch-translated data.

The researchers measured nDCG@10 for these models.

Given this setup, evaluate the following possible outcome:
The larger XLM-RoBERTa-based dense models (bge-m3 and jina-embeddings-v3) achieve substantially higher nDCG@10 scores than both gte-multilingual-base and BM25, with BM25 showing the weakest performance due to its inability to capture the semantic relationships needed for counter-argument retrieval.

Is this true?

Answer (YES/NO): NO